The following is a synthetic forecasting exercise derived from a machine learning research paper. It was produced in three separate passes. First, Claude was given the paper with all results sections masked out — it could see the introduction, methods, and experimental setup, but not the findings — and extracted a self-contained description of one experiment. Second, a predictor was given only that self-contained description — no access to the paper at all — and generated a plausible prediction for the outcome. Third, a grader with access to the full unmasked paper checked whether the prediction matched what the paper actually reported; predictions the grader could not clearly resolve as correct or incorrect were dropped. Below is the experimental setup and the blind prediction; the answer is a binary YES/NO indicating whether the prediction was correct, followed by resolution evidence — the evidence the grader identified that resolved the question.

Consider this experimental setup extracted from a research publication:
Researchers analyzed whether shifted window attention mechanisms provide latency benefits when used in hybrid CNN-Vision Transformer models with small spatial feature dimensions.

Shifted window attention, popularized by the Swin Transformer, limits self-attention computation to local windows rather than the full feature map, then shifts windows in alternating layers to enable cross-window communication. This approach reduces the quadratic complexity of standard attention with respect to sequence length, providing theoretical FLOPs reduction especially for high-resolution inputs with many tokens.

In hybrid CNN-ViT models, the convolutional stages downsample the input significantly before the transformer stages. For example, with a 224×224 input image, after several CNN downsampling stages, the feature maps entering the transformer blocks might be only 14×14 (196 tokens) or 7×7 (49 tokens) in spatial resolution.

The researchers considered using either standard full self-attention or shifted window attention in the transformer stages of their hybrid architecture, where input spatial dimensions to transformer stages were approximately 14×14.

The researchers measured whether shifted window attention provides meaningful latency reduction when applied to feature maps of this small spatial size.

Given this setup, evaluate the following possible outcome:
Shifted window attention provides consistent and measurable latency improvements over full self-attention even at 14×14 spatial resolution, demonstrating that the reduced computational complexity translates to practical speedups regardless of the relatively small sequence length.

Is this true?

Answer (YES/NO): NO